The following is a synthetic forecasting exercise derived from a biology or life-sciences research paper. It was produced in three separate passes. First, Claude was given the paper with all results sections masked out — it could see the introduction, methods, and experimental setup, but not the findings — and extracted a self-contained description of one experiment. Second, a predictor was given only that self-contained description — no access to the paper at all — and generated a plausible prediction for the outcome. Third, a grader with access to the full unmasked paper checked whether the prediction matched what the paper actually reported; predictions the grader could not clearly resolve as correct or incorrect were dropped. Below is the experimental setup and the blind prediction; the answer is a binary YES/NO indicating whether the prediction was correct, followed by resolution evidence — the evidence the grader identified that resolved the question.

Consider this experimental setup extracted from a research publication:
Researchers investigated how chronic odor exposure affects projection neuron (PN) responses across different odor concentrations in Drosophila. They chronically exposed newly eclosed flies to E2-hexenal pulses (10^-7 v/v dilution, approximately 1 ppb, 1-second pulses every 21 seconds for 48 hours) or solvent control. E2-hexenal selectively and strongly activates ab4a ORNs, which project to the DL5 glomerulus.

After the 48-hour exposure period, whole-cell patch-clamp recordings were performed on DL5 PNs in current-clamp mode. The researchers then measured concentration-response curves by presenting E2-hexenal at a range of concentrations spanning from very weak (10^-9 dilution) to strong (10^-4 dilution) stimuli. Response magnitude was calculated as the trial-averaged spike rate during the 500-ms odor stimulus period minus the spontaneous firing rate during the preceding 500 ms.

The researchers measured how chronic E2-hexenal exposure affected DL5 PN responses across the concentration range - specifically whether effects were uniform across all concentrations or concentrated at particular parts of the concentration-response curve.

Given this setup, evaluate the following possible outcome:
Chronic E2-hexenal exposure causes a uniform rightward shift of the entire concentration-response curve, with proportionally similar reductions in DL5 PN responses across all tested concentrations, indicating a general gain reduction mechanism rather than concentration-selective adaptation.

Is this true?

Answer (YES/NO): NO